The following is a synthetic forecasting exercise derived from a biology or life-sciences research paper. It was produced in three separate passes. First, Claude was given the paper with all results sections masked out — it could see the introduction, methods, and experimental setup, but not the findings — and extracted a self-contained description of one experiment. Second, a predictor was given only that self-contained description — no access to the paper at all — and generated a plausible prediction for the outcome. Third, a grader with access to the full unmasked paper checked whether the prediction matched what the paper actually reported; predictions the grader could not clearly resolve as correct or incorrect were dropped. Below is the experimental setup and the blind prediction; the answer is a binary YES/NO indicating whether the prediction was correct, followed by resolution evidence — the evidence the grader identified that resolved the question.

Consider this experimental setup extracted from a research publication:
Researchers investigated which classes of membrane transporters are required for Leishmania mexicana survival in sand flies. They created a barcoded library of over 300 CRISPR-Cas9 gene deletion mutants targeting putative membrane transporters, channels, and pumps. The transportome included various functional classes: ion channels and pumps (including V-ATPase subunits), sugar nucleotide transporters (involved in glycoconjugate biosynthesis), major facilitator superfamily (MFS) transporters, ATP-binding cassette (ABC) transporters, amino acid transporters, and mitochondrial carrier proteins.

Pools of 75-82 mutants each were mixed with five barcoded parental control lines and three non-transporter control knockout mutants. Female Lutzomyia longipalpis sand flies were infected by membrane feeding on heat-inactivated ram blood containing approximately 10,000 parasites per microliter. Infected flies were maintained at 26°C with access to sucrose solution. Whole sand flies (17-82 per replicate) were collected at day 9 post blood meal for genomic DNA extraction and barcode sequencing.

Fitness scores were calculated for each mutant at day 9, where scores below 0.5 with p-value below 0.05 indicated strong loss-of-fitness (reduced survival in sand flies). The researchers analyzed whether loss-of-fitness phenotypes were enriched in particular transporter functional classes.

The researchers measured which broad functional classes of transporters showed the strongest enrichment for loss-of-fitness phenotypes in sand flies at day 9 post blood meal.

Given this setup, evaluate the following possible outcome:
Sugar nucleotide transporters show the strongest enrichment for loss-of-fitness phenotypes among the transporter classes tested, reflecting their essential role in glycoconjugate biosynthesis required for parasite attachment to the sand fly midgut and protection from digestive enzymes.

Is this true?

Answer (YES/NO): NO